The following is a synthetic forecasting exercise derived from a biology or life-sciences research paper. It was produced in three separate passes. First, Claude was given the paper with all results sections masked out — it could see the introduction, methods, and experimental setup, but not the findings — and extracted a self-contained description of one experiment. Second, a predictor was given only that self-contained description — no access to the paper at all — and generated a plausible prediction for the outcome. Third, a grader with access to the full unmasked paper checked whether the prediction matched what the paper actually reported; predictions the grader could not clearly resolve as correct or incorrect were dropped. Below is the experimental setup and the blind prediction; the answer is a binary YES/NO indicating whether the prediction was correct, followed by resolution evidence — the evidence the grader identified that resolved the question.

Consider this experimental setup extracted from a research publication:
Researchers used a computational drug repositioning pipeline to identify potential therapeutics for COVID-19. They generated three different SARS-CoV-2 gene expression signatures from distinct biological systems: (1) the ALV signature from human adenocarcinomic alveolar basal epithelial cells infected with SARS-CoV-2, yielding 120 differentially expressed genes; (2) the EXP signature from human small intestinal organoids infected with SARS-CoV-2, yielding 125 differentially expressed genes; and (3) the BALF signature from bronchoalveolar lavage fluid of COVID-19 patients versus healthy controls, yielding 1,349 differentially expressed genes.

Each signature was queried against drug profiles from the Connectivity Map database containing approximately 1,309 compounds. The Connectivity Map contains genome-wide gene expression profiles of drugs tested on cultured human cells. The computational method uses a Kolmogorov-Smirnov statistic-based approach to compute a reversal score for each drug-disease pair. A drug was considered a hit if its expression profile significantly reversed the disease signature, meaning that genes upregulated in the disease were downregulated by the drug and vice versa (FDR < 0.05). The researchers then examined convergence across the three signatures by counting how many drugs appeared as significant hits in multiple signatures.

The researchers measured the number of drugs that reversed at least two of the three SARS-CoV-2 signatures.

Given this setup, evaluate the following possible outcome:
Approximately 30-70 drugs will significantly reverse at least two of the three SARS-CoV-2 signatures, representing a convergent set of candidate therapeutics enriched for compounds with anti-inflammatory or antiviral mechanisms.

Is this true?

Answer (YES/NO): NO